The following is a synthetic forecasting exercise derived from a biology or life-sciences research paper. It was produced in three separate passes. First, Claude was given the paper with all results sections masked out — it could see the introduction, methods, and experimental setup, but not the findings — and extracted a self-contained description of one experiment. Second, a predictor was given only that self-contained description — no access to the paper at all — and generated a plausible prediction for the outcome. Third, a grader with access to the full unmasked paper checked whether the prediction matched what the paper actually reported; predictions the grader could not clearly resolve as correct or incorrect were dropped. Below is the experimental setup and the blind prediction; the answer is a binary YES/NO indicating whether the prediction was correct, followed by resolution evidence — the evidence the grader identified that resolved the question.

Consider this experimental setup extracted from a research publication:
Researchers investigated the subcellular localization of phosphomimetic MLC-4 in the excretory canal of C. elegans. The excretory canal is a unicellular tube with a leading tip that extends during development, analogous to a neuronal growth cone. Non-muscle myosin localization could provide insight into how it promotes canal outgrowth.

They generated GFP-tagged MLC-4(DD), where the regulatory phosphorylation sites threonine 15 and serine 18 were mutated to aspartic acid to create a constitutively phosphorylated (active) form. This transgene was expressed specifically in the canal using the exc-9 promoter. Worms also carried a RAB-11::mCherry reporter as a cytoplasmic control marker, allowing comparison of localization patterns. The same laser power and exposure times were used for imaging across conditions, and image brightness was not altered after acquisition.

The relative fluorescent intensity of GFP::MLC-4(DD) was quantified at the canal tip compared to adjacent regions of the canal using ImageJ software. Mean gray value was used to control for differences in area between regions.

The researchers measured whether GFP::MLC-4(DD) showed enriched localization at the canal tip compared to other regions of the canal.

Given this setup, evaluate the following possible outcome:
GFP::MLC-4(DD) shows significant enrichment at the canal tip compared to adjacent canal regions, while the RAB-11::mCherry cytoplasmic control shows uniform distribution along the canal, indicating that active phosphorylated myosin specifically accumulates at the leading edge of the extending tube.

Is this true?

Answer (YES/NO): NO